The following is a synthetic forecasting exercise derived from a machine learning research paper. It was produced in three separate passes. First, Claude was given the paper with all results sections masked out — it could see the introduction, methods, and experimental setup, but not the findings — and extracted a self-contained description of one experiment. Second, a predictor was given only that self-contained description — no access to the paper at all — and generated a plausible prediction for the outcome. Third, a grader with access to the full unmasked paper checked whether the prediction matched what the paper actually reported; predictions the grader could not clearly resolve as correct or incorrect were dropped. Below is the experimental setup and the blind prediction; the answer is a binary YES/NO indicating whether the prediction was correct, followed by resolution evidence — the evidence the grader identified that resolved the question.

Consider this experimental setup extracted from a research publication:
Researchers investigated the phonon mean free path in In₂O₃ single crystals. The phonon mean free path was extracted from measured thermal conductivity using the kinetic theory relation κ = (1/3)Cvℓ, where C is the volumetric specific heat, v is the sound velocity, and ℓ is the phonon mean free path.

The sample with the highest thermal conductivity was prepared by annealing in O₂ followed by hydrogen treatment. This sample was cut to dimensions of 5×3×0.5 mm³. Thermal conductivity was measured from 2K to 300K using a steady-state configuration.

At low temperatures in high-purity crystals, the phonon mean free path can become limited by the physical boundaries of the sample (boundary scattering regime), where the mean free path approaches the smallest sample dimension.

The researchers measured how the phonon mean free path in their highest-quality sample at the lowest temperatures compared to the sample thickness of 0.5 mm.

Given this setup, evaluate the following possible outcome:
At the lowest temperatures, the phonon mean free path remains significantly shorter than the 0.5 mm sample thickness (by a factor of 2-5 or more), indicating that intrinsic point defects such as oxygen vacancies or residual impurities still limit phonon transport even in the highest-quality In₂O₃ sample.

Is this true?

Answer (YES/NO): NO